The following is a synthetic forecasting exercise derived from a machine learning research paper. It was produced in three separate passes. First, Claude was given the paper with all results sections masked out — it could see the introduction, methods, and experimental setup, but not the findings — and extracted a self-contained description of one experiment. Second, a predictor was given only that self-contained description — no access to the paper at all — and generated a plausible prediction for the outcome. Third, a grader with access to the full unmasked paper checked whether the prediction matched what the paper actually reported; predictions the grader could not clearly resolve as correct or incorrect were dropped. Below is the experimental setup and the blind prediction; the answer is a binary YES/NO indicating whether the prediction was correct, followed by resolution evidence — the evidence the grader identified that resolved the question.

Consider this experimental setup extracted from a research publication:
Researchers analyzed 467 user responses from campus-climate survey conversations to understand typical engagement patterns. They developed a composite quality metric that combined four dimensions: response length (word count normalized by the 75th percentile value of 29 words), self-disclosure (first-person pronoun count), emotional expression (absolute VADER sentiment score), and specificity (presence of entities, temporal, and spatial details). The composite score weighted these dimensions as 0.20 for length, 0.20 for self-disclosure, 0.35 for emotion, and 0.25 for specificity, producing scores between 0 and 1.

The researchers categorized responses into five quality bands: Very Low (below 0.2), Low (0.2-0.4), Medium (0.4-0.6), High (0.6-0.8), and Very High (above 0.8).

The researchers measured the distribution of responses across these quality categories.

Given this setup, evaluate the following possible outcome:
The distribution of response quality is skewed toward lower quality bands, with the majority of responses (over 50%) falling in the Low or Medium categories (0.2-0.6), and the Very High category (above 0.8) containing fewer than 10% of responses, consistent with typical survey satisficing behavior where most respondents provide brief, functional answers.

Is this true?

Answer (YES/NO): NO